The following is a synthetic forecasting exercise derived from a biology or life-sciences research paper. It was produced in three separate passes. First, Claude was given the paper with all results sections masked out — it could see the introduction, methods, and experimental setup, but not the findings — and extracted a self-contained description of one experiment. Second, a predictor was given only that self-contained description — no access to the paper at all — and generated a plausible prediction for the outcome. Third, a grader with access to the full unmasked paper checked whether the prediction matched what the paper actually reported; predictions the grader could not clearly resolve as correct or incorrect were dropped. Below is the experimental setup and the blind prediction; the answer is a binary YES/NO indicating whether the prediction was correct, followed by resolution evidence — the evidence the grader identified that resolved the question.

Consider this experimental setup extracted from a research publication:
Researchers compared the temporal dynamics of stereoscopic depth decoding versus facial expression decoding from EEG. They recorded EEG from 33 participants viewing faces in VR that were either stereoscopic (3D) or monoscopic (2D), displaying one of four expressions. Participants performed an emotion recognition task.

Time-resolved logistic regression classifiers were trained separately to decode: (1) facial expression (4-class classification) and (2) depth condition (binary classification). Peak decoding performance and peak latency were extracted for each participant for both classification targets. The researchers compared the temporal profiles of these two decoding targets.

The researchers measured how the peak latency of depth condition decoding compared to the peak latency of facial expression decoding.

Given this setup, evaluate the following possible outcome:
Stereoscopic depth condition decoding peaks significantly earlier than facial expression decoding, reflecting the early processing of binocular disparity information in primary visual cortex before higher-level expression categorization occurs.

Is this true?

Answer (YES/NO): NO